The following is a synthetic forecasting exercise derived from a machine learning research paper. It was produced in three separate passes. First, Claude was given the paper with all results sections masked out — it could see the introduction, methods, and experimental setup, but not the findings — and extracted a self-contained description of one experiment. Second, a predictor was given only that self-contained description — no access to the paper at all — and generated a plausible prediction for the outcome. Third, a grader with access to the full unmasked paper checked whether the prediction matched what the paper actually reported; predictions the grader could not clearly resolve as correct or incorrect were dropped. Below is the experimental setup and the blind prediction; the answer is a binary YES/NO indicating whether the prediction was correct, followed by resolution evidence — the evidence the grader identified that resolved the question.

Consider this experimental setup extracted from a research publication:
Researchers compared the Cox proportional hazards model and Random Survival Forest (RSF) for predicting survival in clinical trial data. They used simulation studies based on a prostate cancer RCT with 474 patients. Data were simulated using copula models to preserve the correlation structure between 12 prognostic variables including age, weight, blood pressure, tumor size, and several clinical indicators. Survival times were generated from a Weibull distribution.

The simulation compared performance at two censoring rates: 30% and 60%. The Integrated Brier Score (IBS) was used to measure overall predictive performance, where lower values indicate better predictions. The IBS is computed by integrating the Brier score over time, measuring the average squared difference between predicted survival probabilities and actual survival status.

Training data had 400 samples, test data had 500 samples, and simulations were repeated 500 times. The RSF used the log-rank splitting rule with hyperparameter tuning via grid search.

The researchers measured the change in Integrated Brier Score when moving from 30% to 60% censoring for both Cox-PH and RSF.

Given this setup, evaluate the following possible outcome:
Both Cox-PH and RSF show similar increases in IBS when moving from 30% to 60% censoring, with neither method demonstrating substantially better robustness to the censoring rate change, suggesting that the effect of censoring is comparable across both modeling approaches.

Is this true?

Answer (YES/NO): NO